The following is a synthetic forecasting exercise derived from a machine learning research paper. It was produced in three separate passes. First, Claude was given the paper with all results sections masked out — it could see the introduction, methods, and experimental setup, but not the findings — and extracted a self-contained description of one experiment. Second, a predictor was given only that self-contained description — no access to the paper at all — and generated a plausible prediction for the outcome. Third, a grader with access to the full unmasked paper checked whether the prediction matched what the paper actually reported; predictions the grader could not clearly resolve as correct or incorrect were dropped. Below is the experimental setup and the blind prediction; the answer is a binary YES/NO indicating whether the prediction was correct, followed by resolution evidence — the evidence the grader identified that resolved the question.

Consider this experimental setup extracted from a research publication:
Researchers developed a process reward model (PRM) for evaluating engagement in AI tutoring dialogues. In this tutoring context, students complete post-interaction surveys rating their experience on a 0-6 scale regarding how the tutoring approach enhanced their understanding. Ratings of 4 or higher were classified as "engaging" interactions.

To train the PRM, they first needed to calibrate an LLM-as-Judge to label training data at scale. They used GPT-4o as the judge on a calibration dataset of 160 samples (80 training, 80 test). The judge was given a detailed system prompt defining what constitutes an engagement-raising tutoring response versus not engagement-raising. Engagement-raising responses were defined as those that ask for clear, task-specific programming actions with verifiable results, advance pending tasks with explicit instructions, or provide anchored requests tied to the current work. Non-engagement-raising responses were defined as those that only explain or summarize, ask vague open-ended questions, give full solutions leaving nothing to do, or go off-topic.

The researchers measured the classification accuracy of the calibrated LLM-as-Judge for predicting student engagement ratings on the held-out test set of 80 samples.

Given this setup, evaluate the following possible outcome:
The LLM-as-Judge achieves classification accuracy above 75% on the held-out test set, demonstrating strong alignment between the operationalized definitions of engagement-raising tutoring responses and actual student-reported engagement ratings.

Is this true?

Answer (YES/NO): NO